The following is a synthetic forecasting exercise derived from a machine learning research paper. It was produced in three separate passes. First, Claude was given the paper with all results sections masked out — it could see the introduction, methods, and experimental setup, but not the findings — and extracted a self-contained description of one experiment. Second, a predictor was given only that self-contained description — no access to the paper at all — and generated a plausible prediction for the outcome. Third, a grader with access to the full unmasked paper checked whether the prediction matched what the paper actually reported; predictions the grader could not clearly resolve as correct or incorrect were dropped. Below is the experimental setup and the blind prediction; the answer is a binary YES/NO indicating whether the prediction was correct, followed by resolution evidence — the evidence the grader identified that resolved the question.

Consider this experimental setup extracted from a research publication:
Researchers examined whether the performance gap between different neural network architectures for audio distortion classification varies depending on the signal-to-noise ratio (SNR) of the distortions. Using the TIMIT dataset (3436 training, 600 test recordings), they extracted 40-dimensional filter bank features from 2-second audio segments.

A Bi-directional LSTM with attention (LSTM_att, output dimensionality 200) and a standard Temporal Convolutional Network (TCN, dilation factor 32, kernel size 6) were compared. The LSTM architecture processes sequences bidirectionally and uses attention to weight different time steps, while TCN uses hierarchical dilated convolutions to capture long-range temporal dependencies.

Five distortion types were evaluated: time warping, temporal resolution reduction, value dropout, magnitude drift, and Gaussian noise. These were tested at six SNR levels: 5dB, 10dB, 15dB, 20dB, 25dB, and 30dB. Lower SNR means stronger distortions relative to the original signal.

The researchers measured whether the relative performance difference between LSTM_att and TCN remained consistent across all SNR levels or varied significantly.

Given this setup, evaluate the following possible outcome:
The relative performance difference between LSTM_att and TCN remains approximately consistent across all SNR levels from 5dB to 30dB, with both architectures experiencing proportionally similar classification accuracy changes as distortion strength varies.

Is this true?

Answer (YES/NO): NO